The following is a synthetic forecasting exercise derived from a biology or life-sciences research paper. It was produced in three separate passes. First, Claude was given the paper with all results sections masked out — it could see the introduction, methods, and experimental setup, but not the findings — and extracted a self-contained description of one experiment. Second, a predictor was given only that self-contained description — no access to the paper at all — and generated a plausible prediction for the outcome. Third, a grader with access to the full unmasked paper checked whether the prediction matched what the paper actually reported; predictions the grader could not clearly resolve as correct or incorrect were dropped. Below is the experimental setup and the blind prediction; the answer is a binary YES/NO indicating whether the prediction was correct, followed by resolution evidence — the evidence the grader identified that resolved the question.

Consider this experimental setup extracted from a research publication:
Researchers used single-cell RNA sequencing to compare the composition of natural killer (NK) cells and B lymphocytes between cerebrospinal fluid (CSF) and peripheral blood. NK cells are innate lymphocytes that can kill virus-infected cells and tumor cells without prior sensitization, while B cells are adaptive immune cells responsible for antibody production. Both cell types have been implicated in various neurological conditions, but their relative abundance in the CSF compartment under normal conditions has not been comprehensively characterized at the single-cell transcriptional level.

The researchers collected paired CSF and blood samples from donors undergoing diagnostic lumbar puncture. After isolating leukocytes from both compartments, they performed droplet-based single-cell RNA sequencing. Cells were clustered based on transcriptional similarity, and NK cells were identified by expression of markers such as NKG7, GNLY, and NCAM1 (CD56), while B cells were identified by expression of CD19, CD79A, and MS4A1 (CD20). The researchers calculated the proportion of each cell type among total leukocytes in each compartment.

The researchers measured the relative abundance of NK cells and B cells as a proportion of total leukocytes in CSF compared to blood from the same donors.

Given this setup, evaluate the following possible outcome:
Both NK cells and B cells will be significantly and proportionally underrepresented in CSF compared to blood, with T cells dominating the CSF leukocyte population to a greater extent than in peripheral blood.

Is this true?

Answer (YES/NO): NO